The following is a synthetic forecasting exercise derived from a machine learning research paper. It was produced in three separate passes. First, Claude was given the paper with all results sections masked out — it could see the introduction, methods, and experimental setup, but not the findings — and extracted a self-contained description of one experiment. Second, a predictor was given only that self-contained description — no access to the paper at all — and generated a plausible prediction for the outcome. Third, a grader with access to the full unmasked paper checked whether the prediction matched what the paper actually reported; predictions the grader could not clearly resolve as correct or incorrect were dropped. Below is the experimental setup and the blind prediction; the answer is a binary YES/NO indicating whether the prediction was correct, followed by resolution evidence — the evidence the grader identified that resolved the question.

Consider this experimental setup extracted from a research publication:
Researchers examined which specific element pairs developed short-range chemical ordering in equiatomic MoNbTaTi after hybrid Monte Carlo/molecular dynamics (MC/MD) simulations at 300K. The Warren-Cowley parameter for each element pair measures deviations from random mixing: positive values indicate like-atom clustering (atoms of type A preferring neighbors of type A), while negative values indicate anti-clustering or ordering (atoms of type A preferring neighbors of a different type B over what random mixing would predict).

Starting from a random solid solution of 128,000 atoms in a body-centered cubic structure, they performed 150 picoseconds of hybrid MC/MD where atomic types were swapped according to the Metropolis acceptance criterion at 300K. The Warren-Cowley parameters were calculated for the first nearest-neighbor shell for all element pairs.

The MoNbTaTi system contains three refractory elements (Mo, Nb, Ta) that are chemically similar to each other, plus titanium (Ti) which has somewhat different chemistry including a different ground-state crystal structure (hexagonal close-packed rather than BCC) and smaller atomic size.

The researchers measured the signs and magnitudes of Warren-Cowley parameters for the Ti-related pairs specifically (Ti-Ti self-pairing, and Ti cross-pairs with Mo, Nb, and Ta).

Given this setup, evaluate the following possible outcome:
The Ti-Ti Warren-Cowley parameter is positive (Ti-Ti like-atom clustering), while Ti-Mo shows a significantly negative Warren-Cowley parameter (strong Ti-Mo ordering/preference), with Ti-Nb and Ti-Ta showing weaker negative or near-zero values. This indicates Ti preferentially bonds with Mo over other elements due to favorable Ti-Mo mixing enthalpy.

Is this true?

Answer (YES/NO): NO